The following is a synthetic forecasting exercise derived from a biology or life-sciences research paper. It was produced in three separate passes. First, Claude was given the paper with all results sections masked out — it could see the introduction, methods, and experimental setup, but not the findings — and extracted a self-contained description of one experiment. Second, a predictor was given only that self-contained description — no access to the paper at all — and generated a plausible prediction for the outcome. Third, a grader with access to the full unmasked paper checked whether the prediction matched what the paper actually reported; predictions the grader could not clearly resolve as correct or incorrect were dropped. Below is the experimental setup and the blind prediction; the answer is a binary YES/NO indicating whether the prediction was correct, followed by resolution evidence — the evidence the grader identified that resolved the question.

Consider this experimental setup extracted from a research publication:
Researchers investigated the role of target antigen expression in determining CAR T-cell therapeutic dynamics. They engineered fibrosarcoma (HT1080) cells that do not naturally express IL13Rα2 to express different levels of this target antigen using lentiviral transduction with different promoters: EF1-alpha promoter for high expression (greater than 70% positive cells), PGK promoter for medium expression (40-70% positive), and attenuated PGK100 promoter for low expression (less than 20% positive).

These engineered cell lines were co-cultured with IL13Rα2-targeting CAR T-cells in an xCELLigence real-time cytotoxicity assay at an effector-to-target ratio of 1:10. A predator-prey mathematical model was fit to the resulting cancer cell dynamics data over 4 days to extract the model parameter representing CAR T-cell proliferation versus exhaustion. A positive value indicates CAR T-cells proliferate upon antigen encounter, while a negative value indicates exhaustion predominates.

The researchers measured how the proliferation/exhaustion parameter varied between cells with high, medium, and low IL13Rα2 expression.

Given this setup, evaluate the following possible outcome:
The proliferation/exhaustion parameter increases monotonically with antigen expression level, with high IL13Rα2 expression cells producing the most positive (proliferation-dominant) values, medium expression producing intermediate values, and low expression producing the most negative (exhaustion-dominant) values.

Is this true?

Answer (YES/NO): NO